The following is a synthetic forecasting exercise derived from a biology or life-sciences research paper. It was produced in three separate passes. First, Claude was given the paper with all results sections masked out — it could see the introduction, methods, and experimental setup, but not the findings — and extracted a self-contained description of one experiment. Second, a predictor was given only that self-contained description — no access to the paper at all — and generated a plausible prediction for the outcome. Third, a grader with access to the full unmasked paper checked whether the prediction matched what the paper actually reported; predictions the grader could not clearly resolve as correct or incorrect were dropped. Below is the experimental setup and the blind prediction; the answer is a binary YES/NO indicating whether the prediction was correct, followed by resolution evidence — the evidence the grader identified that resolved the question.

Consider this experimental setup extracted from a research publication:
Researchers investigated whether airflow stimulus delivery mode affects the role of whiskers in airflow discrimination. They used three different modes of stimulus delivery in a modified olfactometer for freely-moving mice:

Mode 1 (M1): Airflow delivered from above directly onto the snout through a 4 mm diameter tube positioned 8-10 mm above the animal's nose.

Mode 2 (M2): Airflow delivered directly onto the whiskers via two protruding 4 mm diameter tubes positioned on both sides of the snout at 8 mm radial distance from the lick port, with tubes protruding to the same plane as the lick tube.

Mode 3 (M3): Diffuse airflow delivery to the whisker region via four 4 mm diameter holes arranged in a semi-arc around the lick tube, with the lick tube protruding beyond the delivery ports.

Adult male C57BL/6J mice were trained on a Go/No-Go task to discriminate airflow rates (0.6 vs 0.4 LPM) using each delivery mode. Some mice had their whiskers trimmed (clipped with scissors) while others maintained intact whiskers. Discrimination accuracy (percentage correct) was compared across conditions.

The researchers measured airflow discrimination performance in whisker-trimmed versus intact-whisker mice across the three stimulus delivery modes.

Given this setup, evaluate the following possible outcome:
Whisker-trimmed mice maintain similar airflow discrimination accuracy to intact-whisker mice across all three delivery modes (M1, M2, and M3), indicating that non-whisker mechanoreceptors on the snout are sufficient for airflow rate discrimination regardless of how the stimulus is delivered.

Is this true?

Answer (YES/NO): NO